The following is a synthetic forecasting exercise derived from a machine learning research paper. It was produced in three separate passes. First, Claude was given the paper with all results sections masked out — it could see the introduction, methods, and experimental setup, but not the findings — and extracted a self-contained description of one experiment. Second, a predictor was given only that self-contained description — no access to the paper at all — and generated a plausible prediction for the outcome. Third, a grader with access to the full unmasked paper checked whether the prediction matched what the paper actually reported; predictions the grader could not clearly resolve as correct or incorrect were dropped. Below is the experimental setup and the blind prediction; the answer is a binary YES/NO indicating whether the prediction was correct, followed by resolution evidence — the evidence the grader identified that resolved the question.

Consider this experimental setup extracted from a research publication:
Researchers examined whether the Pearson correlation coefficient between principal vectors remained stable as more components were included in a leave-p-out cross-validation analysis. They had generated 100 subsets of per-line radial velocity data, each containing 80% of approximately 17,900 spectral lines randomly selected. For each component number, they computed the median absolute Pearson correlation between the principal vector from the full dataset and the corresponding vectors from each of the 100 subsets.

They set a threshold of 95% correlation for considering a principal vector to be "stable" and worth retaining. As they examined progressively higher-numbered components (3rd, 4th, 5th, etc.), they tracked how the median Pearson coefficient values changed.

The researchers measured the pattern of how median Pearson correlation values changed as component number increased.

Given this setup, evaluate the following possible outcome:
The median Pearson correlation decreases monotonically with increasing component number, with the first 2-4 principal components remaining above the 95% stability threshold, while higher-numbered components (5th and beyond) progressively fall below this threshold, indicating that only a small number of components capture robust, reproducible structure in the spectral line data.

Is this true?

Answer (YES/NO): NO